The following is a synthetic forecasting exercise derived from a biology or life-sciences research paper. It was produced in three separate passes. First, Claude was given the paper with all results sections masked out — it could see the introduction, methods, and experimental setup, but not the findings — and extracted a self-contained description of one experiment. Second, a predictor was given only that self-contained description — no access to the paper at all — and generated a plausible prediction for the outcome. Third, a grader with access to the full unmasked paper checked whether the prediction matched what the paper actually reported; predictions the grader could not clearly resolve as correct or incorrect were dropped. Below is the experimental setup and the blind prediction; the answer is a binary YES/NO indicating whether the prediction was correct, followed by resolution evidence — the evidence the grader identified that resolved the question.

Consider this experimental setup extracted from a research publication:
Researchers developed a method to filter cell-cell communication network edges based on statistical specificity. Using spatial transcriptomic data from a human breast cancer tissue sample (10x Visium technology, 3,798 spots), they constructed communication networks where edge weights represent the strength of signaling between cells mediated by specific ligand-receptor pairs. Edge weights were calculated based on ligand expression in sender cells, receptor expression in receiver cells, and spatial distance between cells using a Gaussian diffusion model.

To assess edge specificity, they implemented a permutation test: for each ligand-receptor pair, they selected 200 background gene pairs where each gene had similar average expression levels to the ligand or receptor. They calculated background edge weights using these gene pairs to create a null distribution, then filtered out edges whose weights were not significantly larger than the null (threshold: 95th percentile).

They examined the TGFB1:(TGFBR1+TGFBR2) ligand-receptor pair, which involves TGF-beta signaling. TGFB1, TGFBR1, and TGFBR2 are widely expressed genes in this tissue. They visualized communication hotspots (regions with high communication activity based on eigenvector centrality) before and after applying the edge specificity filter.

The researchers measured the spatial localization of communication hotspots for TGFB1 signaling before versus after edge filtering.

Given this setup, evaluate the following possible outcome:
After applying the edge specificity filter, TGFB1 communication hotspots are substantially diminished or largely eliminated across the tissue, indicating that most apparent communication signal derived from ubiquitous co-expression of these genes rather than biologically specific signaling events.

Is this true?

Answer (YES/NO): NO